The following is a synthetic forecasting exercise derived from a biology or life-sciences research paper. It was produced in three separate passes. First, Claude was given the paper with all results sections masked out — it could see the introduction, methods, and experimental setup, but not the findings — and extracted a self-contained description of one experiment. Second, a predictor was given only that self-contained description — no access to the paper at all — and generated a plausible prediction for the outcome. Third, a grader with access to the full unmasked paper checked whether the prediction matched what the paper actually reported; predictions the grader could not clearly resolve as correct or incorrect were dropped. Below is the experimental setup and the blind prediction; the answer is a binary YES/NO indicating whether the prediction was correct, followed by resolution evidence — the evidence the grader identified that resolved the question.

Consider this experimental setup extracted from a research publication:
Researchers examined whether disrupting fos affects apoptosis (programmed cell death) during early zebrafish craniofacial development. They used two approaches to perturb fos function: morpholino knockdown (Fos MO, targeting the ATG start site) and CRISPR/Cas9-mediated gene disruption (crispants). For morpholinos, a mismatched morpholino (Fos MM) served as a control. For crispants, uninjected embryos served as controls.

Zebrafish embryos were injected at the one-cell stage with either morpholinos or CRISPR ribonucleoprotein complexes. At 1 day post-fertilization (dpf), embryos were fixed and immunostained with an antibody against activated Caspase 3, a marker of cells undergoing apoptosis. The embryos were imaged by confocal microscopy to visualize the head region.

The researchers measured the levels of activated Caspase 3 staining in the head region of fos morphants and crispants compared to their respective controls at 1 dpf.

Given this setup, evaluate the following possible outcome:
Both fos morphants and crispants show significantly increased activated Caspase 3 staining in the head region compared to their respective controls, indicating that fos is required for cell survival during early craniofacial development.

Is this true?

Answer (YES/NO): YES